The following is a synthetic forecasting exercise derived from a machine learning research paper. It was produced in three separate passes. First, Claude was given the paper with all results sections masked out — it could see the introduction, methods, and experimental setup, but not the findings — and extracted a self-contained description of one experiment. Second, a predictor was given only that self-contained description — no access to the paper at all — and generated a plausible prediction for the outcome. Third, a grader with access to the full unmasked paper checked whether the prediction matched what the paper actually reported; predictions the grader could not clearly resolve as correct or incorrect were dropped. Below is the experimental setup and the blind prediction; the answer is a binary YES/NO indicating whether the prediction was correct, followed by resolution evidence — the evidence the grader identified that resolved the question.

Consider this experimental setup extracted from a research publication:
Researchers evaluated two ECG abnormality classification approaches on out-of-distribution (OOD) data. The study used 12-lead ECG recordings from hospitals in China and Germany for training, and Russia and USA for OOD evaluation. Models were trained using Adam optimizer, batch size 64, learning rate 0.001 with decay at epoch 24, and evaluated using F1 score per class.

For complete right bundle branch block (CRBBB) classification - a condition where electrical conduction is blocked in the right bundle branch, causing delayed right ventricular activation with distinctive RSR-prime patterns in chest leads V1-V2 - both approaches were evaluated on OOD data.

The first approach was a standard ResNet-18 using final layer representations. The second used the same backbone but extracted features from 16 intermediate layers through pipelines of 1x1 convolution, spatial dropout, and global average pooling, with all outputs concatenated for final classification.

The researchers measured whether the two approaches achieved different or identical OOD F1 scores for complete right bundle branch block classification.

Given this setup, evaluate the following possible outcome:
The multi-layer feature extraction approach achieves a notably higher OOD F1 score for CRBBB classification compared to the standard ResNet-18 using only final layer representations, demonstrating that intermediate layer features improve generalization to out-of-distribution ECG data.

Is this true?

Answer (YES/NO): NO